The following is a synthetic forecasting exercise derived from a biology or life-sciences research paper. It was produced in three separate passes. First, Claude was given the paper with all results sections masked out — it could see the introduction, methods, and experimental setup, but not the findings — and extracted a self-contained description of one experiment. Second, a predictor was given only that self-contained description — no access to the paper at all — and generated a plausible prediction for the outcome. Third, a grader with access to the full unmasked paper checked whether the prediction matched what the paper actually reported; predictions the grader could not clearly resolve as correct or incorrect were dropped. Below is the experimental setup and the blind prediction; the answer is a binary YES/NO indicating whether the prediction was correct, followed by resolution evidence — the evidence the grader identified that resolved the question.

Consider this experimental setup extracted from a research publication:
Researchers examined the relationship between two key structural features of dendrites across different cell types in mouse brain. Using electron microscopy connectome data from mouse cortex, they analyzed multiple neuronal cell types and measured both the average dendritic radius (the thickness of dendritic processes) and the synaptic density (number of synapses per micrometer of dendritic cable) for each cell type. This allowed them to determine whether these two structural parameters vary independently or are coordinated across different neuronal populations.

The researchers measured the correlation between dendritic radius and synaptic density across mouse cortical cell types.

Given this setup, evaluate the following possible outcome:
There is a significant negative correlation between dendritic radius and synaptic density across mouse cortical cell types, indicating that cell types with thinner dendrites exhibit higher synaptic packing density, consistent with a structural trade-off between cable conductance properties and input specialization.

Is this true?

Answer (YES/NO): NO